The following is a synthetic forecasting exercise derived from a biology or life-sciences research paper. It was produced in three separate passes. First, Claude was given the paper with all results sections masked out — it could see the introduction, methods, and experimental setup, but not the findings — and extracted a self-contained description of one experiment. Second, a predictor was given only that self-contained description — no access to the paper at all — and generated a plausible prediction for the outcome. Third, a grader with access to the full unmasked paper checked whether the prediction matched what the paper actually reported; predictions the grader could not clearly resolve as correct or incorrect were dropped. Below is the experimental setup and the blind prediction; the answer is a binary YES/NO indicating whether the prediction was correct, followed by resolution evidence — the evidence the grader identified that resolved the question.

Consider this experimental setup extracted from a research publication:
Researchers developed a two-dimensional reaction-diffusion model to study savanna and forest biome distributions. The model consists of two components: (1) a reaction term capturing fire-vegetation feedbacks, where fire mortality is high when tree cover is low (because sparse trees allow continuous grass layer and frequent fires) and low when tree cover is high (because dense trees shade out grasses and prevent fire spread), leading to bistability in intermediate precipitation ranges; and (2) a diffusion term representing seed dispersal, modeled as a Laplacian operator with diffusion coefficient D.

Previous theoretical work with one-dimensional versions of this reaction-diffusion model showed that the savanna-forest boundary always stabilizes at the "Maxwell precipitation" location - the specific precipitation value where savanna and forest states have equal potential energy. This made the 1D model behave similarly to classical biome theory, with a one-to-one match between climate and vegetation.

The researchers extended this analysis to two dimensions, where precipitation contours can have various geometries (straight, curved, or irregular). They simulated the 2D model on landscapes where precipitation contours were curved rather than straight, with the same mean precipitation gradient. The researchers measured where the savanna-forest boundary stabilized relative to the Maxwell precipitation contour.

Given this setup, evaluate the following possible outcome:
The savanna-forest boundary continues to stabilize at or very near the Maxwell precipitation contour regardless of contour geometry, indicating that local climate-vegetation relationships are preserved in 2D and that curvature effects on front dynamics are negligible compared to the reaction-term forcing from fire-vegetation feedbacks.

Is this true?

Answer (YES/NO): NO